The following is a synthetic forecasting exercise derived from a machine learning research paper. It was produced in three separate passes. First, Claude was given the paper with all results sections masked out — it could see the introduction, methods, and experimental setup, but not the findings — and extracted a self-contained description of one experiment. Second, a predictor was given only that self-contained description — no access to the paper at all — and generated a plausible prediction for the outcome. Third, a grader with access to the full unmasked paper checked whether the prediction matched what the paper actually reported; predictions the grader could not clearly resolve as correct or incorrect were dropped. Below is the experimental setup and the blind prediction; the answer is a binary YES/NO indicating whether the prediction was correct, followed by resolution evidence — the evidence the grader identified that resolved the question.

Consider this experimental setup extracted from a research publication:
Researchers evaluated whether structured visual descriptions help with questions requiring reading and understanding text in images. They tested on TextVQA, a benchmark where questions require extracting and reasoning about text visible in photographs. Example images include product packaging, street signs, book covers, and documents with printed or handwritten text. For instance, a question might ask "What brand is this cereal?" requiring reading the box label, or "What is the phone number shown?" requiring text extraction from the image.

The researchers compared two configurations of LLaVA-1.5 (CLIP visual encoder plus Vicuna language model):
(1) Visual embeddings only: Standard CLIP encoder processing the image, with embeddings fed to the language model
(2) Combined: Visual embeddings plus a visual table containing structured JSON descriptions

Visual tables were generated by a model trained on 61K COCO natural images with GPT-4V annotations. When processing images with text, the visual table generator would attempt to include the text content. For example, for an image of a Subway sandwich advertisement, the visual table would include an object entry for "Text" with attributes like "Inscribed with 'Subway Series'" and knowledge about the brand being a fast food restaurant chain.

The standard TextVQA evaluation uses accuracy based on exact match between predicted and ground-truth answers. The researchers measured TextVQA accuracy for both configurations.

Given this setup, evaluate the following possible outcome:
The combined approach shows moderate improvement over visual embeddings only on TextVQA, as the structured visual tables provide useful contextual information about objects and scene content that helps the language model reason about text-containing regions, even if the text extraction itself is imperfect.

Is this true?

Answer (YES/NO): NO